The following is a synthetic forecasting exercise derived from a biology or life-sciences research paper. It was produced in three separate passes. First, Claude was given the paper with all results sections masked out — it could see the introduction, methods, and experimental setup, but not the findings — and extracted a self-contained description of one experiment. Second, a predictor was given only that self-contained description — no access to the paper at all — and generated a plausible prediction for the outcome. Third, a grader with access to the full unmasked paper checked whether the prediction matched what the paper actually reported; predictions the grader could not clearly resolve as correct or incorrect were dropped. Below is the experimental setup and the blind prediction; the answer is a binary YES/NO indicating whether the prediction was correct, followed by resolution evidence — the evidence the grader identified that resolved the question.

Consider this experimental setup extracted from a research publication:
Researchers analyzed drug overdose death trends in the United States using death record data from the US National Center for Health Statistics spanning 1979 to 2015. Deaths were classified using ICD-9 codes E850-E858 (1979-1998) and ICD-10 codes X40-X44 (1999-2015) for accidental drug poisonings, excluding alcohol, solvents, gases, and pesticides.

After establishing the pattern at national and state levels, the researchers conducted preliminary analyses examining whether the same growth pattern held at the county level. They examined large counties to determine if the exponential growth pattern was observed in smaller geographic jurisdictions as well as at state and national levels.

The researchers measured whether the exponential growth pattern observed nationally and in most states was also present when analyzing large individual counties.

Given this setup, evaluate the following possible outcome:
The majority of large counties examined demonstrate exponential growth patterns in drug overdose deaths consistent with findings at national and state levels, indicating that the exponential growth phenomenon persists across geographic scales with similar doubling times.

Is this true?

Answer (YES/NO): YES